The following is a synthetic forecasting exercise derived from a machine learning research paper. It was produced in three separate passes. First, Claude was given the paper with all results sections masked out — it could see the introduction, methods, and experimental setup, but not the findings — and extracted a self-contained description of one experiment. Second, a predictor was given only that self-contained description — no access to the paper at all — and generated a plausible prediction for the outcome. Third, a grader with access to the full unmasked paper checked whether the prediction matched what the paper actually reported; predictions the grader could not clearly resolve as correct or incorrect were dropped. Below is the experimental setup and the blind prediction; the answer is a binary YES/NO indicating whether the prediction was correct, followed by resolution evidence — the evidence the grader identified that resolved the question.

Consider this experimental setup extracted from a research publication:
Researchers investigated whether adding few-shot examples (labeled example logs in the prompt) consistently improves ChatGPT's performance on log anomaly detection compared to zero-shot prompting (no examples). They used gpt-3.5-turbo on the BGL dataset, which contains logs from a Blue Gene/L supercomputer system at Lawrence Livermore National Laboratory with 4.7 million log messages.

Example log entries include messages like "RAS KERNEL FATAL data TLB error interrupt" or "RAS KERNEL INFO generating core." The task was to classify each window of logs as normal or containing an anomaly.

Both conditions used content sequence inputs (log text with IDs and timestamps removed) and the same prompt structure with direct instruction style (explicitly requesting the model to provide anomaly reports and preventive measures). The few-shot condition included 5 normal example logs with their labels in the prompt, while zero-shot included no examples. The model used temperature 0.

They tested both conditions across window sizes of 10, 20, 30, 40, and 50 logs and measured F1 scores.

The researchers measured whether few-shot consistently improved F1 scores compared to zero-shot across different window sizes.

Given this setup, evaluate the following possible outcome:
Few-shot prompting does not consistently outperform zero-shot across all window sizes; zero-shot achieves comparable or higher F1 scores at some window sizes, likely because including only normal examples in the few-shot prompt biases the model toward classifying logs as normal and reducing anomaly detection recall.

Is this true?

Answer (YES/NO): NO